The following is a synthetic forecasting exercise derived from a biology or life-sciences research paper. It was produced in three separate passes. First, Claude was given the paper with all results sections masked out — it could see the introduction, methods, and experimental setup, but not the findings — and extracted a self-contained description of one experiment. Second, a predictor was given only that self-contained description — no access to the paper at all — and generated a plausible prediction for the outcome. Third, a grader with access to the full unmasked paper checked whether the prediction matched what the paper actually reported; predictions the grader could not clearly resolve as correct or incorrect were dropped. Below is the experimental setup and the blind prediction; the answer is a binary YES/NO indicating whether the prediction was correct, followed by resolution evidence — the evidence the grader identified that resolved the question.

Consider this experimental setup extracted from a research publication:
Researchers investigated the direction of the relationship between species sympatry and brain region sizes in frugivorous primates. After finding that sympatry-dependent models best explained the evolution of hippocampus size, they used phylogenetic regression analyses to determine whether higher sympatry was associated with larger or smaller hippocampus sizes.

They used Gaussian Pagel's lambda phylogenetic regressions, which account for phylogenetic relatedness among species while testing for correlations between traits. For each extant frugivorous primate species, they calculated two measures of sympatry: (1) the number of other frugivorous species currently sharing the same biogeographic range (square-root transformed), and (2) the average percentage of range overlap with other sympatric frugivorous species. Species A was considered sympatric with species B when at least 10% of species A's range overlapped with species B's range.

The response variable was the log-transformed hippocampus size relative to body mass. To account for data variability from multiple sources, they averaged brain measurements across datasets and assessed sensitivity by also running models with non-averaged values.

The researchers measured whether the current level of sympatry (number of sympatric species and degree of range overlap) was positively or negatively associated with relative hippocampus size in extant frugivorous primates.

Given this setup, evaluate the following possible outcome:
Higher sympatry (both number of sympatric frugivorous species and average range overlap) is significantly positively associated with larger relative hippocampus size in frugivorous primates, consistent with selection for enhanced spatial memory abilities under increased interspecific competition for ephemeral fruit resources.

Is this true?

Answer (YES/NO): NO